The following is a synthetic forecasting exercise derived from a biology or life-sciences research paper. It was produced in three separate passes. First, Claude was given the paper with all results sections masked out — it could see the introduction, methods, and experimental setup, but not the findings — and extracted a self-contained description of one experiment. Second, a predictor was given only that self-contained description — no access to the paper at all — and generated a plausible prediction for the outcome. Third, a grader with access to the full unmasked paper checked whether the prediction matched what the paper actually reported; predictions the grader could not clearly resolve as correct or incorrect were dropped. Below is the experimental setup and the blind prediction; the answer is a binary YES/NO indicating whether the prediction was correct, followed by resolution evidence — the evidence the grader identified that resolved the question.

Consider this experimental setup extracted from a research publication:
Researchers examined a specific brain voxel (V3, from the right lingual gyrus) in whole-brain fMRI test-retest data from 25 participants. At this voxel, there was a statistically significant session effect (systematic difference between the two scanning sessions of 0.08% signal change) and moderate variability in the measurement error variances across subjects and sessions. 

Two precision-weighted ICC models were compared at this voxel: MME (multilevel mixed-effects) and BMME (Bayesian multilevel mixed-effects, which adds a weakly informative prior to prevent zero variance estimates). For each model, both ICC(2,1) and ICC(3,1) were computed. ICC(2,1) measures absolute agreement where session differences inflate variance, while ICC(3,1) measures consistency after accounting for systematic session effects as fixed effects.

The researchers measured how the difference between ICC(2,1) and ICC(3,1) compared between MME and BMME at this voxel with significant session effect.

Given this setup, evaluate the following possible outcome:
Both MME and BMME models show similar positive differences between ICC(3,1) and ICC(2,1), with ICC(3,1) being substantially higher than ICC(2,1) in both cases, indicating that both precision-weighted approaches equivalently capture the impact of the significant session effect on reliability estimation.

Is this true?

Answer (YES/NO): NO